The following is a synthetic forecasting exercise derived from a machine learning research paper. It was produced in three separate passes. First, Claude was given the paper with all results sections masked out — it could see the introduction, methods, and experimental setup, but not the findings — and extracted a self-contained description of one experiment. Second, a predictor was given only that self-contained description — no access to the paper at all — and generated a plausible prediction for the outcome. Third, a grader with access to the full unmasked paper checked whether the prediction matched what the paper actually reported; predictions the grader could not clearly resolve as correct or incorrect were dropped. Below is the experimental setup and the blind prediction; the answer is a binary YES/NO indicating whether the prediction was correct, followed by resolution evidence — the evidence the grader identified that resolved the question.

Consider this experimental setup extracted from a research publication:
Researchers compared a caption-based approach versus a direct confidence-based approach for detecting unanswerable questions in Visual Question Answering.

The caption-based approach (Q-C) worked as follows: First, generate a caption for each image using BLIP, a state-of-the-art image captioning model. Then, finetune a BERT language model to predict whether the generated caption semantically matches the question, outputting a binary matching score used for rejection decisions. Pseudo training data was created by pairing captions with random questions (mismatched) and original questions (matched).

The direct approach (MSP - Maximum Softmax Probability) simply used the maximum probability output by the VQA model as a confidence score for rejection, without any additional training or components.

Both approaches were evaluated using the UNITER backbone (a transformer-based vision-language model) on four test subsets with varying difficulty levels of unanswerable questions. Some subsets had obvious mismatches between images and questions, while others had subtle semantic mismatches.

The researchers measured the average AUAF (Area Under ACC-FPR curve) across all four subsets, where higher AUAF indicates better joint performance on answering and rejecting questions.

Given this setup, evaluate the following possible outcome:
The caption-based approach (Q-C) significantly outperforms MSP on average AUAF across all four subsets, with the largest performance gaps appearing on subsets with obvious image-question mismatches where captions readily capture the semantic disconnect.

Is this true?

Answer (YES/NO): NO